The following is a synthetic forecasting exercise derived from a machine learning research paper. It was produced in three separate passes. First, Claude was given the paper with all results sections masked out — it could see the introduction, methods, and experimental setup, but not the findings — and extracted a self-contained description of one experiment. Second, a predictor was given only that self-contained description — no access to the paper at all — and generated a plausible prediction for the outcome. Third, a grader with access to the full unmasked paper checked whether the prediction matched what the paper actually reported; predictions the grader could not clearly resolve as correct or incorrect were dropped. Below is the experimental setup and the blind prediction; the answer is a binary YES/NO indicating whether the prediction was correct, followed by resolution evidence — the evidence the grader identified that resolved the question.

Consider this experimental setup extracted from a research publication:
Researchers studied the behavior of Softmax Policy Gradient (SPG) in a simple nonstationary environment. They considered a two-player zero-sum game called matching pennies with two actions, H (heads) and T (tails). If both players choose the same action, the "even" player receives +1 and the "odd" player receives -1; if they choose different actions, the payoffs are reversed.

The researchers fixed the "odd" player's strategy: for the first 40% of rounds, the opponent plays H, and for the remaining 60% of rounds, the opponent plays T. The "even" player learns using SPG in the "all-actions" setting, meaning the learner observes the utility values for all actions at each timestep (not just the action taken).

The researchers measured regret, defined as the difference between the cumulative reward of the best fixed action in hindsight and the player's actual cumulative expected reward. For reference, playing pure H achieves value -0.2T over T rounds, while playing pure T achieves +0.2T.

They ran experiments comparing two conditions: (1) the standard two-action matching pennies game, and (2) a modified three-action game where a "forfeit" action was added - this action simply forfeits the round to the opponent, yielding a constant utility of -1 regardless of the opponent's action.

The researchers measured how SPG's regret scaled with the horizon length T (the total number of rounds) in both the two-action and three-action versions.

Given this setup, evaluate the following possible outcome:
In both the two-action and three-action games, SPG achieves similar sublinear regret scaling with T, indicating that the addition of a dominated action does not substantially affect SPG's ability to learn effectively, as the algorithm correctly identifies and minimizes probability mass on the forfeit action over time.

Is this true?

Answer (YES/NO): NO